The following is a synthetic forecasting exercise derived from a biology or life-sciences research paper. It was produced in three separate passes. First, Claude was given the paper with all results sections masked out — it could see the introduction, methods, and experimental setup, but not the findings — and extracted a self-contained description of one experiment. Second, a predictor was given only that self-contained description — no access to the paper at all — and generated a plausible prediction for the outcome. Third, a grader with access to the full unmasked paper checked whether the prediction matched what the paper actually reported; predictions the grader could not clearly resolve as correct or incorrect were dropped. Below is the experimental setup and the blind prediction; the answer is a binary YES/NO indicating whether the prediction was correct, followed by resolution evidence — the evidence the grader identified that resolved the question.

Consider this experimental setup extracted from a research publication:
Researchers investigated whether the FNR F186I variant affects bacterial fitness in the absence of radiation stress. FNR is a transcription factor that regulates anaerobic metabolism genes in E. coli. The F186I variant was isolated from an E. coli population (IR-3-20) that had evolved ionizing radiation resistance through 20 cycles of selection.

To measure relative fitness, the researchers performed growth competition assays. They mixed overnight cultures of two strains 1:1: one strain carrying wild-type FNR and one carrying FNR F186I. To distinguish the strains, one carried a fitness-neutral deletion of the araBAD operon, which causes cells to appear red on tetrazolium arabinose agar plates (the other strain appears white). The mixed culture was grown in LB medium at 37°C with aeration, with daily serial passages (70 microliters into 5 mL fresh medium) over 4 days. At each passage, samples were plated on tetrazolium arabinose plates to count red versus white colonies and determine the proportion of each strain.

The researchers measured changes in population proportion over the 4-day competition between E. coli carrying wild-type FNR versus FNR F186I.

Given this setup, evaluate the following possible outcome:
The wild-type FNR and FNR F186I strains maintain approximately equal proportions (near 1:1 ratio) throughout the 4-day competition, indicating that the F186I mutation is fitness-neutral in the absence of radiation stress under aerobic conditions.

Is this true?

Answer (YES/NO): NO